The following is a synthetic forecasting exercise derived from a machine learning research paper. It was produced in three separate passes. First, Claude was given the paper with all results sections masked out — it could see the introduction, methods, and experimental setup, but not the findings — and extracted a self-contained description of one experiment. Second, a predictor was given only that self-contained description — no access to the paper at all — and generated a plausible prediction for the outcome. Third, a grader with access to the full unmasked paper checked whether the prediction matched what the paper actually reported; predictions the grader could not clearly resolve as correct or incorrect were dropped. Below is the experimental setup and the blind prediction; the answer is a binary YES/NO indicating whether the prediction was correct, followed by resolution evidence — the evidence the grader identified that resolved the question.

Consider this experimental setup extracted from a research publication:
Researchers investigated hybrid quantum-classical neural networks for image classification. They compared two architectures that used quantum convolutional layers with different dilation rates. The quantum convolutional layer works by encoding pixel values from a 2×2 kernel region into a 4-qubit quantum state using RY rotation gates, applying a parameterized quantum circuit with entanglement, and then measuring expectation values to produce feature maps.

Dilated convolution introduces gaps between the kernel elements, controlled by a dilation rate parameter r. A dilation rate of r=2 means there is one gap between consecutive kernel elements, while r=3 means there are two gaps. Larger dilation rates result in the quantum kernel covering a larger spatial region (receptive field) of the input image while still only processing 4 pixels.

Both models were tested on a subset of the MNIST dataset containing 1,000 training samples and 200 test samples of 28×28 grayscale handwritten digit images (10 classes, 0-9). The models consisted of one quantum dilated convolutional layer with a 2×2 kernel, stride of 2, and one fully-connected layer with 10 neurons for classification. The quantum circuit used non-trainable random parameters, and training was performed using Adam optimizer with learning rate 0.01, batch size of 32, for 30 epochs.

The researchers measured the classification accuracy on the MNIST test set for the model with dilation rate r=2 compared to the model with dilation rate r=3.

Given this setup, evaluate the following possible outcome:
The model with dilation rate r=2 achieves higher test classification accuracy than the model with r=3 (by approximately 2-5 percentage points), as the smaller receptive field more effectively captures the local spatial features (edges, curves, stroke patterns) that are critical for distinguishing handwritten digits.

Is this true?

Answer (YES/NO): NO